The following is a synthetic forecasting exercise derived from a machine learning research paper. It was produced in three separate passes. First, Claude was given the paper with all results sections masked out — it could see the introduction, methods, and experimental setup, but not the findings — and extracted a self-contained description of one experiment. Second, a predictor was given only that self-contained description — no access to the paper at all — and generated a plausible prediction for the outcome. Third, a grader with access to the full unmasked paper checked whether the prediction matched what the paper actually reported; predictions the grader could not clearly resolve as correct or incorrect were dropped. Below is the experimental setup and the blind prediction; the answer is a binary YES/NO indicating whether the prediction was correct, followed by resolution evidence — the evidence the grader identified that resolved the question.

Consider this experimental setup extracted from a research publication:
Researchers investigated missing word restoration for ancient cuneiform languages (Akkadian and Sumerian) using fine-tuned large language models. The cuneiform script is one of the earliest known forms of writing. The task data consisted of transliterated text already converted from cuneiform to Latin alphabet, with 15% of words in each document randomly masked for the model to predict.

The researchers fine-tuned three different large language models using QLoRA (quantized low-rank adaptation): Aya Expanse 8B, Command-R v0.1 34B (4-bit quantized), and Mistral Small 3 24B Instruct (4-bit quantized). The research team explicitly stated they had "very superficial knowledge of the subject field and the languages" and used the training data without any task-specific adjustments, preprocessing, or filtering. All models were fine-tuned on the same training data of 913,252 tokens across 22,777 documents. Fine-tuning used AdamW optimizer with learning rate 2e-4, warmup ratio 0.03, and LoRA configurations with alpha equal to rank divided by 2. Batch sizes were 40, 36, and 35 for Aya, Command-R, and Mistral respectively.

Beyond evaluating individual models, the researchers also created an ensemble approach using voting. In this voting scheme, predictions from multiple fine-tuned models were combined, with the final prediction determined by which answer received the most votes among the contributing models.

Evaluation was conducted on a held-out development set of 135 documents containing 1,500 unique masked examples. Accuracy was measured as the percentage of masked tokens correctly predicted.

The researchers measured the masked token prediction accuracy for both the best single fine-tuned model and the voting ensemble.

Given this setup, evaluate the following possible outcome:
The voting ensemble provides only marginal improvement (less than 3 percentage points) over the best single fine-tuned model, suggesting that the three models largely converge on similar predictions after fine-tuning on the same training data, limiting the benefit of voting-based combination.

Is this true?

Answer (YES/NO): NO